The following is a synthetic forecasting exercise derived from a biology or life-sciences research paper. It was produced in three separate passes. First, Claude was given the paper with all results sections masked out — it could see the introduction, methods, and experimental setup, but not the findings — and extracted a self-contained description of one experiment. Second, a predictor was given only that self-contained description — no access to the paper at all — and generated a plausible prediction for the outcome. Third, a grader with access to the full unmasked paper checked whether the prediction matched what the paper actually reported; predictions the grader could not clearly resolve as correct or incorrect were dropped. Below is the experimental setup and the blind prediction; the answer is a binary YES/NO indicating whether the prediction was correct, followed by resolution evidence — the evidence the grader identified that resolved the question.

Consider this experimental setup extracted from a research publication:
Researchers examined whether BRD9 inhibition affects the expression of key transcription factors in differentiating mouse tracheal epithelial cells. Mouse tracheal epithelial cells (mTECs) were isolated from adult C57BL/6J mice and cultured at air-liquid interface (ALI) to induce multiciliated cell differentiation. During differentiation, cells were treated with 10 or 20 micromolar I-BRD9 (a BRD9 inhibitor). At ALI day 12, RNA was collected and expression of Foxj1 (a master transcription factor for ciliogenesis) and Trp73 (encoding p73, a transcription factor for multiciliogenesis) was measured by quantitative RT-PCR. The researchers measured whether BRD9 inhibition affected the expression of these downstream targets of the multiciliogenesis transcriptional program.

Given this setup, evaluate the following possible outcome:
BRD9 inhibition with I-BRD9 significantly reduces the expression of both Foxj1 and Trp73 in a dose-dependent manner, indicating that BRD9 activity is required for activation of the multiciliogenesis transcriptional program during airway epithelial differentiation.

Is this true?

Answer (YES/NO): YES